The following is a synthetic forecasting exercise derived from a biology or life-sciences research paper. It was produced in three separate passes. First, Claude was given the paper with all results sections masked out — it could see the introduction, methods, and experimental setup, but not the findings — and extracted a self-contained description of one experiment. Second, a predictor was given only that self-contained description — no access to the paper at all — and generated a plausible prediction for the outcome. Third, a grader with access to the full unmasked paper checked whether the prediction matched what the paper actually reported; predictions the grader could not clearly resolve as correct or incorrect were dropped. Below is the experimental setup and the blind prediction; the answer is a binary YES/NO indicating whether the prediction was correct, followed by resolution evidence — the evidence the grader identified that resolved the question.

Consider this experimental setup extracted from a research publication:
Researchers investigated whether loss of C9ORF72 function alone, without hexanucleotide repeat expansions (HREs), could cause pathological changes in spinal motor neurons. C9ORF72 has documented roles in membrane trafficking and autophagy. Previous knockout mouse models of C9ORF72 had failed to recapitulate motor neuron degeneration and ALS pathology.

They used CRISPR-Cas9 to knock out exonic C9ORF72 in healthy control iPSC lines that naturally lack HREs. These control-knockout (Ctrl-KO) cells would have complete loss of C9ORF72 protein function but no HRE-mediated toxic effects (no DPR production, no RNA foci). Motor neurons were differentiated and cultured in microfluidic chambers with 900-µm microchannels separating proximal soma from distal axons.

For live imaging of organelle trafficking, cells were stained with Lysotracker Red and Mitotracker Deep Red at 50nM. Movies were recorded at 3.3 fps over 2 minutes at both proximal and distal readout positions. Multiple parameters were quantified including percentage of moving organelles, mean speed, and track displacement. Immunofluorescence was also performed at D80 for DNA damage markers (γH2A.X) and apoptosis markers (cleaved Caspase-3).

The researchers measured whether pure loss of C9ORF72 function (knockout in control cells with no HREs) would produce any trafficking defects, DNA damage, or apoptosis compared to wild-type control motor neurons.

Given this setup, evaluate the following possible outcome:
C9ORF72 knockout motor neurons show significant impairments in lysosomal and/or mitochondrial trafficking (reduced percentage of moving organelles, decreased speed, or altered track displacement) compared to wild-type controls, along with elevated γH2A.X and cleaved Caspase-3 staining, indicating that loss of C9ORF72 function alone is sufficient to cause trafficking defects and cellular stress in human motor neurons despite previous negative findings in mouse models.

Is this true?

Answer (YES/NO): YES